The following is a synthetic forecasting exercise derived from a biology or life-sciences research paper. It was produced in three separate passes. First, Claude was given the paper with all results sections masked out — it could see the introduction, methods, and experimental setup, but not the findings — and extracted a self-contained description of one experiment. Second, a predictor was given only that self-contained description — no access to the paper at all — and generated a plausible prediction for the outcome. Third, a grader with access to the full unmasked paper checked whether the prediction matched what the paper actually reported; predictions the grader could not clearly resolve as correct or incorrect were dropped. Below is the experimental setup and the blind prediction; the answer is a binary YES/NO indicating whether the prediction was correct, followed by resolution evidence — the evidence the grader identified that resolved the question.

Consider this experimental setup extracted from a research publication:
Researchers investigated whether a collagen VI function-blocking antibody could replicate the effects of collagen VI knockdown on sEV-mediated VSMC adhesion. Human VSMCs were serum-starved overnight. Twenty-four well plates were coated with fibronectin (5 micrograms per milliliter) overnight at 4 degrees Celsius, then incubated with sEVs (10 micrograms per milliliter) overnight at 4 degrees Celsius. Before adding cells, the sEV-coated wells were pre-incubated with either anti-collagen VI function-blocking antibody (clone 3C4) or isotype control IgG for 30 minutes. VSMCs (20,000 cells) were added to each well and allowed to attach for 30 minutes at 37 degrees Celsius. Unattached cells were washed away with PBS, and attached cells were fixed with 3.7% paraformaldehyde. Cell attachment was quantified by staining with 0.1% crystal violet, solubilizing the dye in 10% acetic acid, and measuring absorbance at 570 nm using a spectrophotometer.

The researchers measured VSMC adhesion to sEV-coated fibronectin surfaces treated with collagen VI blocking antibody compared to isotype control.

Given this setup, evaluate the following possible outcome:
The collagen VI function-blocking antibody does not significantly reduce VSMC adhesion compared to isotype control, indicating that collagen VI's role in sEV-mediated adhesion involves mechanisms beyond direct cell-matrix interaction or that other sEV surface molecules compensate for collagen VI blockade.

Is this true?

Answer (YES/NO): NO